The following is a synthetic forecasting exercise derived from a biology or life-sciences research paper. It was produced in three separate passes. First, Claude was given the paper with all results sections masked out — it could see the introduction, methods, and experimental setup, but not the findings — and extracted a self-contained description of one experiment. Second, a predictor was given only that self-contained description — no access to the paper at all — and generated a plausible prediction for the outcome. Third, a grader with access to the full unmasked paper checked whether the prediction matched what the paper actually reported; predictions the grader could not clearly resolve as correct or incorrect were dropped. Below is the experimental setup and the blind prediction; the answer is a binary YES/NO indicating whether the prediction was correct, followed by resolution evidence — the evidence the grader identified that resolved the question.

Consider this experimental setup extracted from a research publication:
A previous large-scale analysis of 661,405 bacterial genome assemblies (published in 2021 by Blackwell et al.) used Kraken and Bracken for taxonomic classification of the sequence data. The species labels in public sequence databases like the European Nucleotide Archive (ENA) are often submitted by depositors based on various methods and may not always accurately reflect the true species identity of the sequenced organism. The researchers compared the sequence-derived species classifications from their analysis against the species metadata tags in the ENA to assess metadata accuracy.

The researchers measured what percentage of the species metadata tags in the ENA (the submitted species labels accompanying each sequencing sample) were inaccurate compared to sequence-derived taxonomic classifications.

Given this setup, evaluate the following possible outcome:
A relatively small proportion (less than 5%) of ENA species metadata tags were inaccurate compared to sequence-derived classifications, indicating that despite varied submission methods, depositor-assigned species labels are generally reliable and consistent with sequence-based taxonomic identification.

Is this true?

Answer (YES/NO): NO